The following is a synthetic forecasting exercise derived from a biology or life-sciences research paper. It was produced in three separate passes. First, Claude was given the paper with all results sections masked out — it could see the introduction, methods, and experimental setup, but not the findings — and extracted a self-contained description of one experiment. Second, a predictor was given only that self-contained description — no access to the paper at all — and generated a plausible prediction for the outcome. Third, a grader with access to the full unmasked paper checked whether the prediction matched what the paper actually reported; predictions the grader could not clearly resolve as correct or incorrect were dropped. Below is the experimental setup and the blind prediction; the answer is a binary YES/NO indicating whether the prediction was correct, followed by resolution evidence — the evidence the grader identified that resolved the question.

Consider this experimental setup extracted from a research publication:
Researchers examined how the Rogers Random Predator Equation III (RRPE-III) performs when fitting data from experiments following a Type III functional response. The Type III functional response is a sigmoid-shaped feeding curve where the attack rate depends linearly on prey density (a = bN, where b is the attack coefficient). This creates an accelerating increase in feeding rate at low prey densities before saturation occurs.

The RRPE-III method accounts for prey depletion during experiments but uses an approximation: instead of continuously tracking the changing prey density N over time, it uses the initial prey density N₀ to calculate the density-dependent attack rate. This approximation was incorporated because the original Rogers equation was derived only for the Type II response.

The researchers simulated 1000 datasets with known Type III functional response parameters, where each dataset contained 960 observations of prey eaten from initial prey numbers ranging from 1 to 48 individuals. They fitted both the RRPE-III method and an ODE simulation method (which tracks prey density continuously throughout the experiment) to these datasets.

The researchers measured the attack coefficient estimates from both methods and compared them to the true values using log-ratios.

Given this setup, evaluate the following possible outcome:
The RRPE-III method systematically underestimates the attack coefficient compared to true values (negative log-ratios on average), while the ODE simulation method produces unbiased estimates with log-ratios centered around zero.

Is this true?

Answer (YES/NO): YES